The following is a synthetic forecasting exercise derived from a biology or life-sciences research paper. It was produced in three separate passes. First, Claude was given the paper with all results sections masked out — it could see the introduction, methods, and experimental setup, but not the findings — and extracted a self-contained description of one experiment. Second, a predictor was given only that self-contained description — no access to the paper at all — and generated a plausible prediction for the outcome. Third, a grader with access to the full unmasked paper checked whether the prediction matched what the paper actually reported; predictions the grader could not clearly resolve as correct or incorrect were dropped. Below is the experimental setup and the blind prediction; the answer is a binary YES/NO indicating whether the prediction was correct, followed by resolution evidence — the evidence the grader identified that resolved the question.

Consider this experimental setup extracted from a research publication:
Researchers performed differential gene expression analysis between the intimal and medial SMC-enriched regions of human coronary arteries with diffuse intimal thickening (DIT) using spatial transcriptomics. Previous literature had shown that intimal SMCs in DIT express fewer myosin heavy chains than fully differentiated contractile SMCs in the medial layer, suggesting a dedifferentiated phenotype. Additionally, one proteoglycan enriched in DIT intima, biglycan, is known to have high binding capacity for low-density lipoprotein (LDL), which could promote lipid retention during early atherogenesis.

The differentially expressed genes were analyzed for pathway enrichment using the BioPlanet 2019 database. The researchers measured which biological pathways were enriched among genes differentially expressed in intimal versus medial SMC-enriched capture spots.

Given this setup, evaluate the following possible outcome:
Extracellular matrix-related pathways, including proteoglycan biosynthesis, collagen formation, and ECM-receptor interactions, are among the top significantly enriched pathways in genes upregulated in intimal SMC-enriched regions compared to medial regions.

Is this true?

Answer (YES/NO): YES